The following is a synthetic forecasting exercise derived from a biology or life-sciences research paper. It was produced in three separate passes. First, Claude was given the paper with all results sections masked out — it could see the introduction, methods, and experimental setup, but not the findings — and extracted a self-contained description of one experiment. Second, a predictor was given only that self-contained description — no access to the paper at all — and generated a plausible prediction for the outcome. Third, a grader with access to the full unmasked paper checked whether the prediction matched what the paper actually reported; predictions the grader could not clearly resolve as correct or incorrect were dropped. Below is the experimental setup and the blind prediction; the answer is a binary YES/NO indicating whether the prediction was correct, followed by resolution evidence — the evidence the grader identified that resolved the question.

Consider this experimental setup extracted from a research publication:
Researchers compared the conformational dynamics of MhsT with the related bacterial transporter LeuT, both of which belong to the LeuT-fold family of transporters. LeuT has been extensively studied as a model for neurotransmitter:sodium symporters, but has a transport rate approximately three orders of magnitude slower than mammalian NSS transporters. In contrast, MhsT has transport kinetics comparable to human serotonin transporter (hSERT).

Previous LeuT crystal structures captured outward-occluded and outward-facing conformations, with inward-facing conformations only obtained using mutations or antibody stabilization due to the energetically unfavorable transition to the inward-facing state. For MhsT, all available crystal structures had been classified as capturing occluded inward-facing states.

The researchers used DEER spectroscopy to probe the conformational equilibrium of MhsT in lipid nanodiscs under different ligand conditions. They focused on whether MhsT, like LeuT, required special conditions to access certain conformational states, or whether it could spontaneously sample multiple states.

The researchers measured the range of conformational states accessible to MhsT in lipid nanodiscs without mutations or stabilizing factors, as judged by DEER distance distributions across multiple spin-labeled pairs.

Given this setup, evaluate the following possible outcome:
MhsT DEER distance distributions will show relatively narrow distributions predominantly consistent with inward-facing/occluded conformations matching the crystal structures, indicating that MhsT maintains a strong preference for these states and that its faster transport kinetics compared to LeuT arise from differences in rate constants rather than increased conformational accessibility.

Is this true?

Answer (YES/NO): NO